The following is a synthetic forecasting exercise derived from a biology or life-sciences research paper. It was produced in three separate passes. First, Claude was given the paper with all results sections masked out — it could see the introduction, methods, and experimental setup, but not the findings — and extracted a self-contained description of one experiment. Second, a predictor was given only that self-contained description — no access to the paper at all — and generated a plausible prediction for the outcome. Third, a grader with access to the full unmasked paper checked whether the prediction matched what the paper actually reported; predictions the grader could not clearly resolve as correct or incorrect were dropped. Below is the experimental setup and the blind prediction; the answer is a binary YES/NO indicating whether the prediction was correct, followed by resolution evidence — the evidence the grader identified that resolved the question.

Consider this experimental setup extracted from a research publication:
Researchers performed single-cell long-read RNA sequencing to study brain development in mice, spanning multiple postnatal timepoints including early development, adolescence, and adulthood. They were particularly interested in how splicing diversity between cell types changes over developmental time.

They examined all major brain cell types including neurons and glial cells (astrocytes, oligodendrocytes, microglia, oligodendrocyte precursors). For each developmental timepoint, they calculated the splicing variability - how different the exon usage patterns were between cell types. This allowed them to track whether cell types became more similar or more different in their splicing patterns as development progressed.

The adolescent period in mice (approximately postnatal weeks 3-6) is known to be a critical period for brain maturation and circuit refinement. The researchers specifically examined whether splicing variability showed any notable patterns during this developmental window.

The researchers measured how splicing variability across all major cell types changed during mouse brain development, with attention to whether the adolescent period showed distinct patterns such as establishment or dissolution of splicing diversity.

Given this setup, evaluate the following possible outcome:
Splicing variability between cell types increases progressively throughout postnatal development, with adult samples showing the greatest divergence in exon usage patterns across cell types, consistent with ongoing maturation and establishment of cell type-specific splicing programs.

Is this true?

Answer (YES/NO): NO